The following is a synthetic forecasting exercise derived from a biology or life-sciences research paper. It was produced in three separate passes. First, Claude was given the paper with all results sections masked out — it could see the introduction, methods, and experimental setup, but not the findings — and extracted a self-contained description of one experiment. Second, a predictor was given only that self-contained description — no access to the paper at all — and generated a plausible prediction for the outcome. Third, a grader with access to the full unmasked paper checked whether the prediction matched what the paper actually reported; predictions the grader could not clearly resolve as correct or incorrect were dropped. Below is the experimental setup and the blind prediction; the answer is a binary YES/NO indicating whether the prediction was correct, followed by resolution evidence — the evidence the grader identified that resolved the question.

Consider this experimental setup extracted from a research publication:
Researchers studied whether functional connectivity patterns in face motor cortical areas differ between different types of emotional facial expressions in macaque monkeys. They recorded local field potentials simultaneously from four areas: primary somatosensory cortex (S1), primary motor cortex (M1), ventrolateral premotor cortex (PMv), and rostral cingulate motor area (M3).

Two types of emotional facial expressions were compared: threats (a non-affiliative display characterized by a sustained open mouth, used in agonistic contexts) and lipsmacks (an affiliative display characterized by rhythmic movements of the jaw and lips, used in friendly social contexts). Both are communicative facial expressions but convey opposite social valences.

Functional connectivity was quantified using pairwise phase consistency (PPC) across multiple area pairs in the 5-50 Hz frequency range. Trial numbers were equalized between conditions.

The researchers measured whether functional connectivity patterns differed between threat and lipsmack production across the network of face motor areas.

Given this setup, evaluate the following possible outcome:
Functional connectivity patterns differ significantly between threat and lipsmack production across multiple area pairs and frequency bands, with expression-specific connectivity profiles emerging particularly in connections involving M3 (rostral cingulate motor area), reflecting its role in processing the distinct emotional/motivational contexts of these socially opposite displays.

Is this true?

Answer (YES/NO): NO